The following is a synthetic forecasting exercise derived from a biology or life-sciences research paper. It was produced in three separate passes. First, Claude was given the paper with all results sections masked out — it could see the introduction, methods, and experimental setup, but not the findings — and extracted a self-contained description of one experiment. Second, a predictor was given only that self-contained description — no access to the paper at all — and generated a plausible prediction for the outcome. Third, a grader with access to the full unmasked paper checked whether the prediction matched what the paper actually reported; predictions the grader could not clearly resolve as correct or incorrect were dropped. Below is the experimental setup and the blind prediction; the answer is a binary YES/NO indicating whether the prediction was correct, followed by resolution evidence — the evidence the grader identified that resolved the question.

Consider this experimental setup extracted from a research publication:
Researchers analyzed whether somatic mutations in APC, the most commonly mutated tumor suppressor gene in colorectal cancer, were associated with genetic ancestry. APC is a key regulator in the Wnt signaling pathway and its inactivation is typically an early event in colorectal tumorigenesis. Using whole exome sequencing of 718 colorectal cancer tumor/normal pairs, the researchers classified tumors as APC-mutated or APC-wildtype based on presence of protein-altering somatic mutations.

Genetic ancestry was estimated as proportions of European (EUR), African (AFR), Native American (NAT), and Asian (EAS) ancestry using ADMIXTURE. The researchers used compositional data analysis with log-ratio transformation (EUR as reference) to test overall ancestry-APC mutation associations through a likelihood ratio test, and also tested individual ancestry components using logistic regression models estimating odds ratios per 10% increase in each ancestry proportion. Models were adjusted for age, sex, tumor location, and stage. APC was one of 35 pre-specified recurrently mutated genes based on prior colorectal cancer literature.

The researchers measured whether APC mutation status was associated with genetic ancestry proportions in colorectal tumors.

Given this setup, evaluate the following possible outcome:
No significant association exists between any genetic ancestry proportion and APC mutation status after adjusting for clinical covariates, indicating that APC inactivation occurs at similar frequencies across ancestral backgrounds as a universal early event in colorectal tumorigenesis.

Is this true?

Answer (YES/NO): YES